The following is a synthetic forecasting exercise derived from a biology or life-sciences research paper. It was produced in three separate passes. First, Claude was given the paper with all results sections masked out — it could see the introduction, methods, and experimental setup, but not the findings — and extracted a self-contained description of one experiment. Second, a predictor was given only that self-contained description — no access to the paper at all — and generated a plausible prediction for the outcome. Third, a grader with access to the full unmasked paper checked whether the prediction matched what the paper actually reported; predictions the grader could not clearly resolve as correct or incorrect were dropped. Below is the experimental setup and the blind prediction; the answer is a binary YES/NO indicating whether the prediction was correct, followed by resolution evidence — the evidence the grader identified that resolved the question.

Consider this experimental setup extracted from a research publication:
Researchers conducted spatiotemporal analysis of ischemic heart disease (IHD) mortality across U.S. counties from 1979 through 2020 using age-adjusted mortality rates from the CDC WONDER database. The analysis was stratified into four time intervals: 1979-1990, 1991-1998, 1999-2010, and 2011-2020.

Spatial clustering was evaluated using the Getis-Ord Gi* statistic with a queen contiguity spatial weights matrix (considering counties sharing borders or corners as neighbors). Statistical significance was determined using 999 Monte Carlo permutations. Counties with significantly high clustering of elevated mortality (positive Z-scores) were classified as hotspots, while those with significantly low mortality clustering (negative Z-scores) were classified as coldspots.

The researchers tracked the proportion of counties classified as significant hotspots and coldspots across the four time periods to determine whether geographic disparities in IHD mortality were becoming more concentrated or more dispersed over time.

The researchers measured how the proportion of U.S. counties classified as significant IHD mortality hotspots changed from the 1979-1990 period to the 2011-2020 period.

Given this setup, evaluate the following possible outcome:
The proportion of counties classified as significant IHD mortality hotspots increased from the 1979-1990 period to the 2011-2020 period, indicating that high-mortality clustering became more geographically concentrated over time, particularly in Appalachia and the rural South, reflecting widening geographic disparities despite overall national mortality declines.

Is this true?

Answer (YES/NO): YES